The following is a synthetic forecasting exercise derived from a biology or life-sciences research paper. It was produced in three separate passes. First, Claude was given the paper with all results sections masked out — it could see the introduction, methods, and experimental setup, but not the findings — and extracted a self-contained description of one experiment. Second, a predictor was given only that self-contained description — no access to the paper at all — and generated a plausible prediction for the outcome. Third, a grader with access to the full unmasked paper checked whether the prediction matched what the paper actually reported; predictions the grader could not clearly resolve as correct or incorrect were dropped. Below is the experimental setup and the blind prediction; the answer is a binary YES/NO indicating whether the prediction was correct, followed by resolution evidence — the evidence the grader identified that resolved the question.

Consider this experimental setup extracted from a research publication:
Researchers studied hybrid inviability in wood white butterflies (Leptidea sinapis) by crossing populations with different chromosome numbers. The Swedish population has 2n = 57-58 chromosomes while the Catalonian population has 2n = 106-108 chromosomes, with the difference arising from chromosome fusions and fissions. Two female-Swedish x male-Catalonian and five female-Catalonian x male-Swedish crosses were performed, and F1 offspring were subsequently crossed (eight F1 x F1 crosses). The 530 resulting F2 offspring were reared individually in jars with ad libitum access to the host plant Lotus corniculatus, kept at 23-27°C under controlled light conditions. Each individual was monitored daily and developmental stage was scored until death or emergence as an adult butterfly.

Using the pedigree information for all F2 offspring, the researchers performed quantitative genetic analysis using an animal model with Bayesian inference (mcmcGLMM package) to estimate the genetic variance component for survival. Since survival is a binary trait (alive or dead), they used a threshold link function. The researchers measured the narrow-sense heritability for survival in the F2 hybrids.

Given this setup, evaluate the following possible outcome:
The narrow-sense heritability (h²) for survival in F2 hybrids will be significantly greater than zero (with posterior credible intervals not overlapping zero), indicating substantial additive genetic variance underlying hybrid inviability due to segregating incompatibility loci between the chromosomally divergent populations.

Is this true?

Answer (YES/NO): YES